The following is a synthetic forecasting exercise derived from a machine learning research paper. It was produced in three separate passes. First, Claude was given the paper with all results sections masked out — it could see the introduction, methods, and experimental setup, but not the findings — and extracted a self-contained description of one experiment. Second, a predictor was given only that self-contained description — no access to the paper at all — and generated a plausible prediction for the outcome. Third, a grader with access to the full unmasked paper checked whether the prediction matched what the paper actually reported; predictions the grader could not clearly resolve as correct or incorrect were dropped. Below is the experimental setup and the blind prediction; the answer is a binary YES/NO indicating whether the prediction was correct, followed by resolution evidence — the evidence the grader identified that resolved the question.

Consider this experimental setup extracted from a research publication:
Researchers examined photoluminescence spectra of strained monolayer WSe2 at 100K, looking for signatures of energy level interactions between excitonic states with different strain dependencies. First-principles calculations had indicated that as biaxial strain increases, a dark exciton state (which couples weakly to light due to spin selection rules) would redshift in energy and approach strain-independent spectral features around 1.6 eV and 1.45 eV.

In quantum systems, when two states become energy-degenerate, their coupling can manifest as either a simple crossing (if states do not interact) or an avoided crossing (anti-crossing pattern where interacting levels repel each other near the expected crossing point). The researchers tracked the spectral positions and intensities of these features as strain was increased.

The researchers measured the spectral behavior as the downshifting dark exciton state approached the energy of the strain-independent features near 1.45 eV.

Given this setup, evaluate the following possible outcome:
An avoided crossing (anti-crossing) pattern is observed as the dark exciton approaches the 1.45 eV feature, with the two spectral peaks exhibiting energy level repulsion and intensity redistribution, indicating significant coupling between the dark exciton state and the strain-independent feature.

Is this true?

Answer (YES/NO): YES